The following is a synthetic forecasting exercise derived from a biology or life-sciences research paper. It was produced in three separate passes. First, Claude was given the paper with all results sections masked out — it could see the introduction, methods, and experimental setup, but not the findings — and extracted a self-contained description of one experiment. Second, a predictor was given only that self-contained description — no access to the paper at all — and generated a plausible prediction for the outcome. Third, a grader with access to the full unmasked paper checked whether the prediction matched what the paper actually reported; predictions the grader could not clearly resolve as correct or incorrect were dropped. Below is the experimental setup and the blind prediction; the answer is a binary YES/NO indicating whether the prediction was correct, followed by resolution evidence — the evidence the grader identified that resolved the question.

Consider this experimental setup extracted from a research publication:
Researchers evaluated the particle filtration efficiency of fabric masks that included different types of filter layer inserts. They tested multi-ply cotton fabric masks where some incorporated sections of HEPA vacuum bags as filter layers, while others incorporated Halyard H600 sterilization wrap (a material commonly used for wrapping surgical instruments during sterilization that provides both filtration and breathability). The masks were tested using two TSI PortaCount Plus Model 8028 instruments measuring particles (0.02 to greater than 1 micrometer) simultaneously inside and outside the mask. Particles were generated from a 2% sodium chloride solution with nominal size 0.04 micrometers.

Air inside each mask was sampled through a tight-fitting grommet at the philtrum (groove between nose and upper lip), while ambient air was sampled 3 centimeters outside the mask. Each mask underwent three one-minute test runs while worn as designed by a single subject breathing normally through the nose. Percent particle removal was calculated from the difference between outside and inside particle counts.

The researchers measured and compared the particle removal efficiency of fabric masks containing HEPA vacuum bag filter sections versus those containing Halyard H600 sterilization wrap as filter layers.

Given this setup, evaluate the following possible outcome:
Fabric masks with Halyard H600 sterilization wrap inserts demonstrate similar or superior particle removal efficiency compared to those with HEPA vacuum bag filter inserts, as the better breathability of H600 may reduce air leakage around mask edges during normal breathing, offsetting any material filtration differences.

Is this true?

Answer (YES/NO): NO